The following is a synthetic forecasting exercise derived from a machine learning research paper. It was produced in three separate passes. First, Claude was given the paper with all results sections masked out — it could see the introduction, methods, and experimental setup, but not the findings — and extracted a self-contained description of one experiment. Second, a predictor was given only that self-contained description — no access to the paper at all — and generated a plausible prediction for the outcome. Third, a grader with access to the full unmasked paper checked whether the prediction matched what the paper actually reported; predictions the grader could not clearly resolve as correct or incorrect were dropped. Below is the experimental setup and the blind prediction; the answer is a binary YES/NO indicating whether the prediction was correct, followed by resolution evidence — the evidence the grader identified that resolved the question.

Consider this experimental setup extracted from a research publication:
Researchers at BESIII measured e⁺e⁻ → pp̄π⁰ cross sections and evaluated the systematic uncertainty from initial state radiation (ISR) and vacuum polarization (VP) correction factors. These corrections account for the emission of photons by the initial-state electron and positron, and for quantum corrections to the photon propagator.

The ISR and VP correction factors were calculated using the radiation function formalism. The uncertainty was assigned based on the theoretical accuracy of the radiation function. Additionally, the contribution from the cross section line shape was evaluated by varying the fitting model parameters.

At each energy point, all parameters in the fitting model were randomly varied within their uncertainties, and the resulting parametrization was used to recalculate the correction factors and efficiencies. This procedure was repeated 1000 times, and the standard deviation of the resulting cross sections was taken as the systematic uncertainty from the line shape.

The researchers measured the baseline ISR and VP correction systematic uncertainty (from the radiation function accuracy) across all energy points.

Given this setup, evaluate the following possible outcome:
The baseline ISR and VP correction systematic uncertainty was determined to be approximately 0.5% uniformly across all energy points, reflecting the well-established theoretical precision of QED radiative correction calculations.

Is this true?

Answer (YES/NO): YES